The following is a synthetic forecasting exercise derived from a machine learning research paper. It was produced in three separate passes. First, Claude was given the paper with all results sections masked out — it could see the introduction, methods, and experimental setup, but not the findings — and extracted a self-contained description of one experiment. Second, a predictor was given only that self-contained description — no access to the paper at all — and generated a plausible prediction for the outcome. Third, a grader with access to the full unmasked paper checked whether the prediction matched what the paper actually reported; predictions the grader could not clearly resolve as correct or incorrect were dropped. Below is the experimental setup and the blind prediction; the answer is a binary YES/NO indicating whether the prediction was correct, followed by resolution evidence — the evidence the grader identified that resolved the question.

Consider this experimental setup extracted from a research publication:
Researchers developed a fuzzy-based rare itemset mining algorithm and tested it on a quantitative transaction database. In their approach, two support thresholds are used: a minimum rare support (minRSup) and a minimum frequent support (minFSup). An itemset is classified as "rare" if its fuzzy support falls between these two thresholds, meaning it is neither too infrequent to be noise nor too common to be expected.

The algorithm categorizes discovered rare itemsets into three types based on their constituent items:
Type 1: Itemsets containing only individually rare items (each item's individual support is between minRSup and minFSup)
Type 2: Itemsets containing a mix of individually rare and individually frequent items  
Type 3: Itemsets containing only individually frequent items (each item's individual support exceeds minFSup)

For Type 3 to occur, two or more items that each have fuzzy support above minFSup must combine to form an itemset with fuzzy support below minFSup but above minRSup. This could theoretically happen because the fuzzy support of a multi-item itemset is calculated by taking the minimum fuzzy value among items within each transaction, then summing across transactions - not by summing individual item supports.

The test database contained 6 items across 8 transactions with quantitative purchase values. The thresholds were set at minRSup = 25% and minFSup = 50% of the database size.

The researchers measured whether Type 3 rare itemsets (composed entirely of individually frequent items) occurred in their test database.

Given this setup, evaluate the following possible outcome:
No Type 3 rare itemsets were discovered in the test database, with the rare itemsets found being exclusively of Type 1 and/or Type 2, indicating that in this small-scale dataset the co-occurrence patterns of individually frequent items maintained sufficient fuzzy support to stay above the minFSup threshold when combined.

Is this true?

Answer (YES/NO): NO